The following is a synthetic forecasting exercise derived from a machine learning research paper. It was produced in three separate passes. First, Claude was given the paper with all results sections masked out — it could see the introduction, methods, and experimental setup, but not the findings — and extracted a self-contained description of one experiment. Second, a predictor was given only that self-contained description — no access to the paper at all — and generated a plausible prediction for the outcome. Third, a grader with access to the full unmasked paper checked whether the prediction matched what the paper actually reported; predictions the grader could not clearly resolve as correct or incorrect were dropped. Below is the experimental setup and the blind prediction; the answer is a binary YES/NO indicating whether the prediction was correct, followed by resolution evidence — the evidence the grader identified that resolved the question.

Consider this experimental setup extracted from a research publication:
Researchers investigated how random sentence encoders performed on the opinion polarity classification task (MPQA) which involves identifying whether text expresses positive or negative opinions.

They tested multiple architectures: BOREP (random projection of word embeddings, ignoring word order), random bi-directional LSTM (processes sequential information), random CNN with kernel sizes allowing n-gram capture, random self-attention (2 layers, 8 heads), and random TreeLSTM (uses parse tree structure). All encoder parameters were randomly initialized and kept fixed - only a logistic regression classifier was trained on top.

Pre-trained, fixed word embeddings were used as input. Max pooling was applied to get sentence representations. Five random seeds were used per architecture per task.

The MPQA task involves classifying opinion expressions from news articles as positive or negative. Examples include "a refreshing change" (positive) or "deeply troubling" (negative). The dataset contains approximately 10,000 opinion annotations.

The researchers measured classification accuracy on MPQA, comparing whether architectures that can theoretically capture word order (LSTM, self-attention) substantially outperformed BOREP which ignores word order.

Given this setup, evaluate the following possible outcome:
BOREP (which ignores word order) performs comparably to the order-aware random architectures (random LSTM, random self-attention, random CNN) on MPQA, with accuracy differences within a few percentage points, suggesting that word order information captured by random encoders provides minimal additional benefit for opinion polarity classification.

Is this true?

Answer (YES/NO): YES